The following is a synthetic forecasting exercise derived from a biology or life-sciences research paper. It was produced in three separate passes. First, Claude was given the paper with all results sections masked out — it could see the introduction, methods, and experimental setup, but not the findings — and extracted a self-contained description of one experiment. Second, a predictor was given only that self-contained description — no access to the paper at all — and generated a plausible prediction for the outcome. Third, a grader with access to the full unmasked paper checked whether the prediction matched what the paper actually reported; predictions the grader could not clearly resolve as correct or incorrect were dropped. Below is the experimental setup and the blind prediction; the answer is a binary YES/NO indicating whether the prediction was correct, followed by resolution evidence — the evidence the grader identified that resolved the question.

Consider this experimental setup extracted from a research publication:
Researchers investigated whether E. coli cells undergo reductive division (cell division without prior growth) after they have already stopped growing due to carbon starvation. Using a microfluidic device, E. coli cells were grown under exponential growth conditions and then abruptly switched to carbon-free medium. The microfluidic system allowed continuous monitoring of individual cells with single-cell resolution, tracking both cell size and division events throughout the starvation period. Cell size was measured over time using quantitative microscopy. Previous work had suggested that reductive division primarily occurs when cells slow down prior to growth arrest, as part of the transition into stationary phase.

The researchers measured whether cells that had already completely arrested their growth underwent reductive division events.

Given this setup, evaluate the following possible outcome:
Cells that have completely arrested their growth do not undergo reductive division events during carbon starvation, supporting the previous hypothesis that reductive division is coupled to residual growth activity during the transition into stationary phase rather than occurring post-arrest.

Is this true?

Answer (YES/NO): NO